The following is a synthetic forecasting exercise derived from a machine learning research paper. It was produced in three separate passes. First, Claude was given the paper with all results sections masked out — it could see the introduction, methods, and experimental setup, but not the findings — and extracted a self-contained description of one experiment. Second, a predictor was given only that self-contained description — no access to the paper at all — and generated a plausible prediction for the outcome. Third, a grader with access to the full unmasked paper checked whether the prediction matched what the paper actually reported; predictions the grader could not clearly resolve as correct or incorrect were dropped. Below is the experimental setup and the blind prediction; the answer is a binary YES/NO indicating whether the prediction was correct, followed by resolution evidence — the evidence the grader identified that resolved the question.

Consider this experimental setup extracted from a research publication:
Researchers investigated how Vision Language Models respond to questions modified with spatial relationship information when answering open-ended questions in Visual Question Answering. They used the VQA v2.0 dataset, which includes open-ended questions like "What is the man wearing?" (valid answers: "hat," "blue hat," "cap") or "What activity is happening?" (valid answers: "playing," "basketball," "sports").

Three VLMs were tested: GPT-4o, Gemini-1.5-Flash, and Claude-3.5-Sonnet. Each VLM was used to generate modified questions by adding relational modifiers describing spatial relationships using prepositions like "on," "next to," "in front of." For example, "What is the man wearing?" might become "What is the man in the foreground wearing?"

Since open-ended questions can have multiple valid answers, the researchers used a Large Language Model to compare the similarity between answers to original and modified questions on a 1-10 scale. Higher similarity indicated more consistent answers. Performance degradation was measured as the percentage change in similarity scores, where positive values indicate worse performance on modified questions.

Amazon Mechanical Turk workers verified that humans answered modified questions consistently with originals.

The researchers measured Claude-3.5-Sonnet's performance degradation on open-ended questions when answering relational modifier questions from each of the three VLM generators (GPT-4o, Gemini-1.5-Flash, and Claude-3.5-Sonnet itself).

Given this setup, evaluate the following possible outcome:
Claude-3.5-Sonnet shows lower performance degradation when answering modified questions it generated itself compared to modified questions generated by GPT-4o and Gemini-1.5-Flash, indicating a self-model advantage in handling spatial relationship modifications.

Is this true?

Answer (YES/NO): NO